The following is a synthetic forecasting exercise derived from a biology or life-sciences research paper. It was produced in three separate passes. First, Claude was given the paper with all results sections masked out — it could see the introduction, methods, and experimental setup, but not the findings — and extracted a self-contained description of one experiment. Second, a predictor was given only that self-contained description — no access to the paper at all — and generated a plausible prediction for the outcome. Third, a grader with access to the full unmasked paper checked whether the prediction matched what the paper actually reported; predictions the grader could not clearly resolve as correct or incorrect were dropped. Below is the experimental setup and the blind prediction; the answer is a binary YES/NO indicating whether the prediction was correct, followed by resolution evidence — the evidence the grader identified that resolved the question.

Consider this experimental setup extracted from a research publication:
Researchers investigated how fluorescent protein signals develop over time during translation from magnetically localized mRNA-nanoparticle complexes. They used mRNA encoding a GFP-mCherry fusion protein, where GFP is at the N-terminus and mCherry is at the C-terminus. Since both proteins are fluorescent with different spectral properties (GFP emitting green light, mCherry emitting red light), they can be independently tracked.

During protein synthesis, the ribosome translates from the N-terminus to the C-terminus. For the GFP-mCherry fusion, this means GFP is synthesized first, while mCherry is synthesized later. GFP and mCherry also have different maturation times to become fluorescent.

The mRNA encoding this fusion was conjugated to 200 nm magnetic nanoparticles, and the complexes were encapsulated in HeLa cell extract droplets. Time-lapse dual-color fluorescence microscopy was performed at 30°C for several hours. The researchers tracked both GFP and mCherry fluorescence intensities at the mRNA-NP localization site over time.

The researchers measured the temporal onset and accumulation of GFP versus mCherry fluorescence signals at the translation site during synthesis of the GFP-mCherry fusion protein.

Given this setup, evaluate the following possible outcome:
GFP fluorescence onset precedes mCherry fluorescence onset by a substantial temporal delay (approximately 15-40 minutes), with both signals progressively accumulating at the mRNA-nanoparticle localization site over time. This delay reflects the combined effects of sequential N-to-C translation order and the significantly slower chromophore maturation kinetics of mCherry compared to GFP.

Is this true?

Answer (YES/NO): NO